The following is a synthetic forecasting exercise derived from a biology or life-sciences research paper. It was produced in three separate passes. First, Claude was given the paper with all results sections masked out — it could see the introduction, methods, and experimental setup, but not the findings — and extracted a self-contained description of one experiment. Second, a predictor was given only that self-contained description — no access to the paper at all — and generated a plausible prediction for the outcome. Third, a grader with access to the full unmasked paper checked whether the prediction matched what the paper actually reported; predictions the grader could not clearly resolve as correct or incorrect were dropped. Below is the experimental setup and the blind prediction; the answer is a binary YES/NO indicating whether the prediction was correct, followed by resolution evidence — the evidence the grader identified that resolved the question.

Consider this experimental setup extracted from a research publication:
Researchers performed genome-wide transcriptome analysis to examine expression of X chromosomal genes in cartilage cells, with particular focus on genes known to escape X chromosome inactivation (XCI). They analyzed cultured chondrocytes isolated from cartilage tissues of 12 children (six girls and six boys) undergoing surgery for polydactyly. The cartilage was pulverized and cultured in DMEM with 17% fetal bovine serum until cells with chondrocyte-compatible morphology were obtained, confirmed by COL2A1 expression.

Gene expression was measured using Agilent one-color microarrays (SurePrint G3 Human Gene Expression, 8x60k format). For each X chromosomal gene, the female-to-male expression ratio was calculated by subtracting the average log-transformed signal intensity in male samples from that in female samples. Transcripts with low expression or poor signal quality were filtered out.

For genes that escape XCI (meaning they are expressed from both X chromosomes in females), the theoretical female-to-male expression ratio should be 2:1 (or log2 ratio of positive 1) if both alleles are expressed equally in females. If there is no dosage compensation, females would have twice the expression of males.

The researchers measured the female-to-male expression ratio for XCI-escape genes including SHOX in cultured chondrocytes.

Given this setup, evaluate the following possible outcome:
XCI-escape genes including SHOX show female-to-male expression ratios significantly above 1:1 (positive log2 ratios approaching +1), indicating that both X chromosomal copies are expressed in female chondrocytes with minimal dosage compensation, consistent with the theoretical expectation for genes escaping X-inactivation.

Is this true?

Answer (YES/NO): NO